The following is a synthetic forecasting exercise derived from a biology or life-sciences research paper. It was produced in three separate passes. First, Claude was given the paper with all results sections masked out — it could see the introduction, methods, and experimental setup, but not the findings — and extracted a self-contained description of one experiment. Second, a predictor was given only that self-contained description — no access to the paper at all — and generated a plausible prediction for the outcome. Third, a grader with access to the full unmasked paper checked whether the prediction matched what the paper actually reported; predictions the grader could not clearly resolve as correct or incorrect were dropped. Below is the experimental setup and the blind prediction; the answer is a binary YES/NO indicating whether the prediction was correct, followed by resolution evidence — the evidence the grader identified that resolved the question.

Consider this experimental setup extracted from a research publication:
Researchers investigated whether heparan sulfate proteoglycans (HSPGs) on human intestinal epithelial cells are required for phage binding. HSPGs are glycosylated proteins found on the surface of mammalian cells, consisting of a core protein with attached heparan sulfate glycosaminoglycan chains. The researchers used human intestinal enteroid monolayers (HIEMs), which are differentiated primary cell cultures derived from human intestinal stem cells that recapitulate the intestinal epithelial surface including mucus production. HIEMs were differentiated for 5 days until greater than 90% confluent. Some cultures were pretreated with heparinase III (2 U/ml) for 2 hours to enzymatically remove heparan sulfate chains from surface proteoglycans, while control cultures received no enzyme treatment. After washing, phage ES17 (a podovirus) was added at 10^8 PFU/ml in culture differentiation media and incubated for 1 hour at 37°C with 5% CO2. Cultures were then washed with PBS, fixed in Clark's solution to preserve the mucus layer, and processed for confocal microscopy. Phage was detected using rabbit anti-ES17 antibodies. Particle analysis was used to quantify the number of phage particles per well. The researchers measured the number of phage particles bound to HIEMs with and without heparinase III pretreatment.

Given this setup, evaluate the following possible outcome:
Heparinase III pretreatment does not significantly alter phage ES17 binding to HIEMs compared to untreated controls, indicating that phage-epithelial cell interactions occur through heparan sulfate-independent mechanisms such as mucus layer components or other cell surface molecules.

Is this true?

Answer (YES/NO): NO